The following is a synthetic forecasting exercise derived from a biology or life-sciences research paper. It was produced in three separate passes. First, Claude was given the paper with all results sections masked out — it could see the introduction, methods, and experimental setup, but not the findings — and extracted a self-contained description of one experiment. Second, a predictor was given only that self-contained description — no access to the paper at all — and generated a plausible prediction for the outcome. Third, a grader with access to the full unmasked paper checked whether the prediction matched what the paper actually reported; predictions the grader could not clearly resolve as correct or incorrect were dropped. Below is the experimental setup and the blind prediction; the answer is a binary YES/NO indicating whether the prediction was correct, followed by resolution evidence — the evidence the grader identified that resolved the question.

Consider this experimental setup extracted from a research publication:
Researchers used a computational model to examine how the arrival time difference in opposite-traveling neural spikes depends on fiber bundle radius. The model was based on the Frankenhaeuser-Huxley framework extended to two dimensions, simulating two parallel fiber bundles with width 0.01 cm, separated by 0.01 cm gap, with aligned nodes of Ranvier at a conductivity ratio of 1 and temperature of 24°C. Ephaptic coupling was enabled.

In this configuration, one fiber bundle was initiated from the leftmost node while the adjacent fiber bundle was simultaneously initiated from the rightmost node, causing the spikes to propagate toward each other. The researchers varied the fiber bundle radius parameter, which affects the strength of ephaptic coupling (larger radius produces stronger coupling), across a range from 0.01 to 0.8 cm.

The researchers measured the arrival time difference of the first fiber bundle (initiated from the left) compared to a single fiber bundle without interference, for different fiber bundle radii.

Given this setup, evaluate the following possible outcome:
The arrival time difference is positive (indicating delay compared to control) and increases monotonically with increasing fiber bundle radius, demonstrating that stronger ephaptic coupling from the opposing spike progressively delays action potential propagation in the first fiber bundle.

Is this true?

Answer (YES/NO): NO